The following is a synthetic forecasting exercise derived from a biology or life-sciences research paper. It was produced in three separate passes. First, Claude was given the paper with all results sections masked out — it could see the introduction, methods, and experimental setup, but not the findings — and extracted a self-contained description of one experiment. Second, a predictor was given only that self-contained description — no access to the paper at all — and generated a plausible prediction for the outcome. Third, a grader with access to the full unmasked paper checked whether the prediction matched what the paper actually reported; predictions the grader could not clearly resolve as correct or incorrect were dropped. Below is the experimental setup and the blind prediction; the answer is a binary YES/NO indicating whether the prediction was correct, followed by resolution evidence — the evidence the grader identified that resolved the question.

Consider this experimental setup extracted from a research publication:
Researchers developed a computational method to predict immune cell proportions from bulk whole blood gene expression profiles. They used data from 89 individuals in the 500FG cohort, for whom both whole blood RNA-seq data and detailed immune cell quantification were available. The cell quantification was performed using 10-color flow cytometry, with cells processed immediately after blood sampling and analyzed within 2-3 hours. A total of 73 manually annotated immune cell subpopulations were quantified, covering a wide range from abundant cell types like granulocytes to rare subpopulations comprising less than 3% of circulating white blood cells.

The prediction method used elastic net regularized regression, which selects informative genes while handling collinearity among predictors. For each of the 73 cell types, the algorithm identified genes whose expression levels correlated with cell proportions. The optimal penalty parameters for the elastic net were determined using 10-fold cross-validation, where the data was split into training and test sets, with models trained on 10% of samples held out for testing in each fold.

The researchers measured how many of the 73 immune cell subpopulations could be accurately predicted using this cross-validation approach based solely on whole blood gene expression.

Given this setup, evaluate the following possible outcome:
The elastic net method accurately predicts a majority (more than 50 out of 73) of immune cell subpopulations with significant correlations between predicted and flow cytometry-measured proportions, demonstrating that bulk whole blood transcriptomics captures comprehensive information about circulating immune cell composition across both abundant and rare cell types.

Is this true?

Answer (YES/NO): NO